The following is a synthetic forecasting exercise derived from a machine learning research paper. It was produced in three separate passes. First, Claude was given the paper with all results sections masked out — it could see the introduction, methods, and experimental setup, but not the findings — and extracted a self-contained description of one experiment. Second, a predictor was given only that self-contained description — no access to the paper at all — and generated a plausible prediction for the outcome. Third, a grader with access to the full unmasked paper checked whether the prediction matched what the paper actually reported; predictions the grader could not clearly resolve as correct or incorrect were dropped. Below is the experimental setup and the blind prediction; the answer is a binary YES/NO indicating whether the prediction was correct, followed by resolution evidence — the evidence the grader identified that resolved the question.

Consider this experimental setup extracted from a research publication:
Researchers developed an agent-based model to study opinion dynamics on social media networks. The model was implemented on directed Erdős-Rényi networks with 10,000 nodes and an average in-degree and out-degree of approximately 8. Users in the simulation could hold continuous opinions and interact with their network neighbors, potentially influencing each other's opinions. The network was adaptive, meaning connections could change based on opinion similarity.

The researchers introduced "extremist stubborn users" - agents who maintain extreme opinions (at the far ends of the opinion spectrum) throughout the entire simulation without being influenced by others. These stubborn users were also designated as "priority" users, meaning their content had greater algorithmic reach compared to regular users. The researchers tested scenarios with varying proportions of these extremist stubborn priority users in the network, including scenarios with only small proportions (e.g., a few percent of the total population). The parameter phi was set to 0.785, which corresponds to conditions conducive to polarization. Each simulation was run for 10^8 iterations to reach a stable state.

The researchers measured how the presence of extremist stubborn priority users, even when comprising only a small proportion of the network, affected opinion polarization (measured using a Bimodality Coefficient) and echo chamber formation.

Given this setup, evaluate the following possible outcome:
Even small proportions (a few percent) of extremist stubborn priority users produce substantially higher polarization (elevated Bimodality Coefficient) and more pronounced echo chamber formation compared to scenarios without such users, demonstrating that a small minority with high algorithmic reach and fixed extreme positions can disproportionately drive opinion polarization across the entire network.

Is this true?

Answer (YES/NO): YES